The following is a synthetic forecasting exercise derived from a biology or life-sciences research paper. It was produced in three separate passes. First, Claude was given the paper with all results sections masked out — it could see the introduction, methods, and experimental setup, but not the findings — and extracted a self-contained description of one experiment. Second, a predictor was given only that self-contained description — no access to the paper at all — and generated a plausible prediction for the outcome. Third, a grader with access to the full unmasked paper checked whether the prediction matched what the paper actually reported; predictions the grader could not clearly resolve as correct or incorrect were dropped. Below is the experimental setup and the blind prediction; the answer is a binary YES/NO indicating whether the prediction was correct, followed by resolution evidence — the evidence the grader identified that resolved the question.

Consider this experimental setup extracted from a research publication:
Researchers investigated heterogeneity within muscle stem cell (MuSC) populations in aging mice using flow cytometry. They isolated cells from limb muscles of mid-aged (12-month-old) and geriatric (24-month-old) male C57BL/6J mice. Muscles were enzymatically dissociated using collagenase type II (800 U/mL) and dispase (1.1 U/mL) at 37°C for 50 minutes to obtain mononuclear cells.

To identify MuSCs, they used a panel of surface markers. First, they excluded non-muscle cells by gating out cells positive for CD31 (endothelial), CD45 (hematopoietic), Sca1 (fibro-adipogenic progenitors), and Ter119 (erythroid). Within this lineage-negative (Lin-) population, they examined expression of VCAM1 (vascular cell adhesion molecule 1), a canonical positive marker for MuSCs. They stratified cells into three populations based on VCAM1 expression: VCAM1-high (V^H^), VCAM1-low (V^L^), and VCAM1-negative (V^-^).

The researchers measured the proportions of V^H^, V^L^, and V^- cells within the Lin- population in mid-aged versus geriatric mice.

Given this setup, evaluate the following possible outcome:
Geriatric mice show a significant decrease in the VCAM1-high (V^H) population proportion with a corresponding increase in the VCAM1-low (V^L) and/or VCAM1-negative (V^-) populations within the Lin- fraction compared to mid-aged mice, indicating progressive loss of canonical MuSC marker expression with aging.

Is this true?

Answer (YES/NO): YES